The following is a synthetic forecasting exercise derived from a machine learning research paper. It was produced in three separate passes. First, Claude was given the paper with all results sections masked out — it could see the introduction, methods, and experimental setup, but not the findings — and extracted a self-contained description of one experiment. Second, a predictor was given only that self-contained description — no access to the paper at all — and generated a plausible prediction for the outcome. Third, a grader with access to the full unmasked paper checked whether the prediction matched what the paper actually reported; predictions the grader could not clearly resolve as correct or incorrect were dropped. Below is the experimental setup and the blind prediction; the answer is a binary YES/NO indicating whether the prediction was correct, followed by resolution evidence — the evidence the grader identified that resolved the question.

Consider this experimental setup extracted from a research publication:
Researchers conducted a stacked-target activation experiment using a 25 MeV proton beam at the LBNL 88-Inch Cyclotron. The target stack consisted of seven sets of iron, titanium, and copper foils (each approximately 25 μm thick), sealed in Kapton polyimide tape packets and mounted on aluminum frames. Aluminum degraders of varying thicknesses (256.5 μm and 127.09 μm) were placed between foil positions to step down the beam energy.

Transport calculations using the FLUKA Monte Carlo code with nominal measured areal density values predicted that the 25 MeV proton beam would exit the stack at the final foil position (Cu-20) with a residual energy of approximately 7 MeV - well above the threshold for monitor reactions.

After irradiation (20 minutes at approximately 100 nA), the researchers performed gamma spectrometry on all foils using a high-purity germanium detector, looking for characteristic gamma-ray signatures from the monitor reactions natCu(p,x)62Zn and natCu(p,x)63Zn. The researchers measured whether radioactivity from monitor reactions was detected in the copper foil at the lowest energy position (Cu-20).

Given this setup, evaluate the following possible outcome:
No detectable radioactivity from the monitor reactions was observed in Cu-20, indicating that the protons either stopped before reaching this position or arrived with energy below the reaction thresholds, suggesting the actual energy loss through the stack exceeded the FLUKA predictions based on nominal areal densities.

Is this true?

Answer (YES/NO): YES